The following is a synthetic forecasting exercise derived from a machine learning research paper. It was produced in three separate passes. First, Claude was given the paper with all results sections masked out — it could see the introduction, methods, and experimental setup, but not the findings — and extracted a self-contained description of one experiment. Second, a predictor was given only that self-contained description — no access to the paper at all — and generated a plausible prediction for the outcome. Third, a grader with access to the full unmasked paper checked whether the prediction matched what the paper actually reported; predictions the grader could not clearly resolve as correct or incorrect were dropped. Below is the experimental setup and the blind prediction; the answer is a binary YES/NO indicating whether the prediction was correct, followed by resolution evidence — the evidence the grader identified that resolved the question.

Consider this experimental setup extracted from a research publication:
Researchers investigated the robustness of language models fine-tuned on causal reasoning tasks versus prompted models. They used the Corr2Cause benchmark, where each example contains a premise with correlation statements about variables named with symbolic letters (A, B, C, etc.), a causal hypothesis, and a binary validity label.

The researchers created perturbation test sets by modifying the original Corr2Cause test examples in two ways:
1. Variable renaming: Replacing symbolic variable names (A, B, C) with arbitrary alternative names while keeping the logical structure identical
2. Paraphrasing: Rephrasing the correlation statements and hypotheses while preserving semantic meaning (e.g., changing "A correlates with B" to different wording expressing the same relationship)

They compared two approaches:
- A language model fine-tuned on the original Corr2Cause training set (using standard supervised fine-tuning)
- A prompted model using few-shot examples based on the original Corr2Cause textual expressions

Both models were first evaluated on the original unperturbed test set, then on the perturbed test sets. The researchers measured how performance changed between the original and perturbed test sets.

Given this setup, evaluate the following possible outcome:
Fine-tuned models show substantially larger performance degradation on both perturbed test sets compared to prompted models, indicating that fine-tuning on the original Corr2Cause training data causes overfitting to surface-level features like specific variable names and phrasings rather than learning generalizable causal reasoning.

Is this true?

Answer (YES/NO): YES